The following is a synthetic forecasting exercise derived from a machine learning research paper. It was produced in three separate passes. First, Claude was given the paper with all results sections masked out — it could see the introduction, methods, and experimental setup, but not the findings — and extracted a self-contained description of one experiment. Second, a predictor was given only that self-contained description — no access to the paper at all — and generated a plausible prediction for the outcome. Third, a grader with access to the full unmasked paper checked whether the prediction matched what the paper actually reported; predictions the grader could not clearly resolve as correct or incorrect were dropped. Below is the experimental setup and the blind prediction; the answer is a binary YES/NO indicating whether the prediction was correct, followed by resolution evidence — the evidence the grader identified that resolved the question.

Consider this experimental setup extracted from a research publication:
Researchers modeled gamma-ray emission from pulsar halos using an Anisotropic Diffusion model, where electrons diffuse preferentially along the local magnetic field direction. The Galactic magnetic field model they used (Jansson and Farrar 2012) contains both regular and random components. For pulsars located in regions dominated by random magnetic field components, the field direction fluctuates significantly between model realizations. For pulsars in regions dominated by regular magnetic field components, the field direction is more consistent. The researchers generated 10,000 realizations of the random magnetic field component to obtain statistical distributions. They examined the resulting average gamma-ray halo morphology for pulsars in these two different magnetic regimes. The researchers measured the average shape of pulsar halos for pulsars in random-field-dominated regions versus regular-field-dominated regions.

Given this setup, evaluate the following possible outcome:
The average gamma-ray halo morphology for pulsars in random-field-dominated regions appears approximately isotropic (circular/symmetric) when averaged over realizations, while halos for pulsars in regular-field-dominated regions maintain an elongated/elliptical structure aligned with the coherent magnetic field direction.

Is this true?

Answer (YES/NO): YES